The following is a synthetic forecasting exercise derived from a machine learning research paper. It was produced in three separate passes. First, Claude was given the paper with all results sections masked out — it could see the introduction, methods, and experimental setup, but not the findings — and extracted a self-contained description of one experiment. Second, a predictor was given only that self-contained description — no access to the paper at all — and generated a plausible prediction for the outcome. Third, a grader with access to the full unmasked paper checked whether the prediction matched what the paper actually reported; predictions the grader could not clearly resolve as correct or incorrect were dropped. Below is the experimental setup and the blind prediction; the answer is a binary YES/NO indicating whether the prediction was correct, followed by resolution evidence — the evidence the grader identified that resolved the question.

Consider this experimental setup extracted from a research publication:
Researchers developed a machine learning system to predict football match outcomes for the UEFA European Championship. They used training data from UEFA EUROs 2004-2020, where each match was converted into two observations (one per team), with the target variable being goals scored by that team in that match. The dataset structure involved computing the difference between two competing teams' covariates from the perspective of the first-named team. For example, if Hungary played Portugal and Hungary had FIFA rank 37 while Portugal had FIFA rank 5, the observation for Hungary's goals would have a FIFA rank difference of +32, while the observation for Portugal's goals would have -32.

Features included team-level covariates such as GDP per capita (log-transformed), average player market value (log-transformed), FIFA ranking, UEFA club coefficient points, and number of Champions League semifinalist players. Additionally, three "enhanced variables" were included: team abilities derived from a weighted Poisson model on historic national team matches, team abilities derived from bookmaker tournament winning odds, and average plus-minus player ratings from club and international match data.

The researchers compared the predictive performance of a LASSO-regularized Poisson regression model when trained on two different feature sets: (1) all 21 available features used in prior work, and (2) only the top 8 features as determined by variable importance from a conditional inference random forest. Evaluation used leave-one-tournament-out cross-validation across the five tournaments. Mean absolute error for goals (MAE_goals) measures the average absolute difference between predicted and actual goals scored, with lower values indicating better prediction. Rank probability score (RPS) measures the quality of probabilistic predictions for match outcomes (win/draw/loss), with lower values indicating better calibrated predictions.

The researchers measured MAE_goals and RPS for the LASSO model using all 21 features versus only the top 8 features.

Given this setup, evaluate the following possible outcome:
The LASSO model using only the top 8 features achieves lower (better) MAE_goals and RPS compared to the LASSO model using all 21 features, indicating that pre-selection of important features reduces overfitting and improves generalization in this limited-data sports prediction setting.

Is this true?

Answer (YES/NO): YES